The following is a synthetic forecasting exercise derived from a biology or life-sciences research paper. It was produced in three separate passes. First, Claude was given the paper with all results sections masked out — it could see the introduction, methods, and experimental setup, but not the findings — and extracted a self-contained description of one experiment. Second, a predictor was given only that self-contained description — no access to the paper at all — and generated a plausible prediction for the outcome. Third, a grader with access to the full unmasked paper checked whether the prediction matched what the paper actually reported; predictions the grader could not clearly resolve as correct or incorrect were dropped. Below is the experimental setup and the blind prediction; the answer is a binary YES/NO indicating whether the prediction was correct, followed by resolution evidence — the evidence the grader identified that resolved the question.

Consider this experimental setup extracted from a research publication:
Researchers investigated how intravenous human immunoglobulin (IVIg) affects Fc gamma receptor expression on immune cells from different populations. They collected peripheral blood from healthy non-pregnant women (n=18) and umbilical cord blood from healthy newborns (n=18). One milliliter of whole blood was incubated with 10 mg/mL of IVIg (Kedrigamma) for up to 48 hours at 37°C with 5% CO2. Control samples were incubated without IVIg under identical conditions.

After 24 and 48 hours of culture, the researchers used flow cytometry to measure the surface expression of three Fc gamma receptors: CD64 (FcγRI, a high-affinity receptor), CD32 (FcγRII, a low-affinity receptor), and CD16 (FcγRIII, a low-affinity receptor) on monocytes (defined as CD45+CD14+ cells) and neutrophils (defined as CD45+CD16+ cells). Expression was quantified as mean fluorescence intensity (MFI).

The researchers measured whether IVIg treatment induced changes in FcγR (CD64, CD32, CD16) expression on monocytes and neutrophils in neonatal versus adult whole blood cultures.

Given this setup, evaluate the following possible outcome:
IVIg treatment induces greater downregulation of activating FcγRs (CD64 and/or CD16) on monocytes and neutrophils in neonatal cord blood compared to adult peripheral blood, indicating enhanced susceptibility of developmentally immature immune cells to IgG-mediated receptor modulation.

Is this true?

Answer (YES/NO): NO